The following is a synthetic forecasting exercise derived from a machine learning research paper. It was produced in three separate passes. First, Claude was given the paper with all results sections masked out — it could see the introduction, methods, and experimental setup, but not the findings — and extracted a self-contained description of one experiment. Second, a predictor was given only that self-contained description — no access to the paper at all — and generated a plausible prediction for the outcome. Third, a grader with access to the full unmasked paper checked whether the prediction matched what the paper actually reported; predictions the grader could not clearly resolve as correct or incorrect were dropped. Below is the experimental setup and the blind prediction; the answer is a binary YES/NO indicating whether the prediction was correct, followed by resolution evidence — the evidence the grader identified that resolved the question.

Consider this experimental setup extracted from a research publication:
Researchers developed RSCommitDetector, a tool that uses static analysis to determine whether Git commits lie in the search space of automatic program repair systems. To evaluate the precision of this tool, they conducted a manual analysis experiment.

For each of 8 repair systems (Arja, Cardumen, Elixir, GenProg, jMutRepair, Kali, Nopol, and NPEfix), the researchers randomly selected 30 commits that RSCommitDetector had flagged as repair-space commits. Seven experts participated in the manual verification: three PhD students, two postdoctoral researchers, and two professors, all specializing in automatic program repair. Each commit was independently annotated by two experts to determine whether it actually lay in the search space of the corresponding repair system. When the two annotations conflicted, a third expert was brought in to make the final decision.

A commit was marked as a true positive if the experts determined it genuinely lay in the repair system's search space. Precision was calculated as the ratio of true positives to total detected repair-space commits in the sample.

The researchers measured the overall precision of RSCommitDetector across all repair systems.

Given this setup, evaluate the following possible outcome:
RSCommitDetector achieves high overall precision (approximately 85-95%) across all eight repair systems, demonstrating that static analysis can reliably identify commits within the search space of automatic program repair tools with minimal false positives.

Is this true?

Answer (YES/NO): NO